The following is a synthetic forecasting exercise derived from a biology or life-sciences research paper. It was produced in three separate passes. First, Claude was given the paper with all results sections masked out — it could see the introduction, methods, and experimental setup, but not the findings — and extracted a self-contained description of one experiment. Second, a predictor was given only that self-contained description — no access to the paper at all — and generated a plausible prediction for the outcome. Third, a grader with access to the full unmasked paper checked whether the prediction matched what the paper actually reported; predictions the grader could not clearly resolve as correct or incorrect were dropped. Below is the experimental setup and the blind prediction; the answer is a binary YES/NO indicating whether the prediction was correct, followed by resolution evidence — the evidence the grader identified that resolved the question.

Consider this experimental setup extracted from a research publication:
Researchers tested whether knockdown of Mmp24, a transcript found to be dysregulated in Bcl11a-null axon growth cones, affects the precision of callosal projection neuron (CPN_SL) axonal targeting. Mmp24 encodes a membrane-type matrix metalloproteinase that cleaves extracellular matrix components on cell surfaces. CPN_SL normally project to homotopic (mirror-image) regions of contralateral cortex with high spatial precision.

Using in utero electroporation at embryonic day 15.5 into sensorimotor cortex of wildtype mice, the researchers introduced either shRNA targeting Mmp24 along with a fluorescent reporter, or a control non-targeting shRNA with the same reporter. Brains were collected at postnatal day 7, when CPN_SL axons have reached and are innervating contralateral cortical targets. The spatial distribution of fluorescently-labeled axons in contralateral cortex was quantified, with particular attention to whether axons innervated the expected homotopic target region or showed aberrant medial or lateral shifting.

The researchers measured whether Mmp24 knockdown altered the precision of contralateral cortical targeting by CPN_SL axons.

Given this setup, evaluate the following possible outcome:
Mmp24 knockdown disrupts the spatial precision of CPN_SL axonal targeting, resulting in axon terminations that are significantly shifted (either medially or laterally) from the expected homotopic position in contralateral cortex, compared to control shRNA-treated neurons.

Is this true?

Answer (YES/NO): YES